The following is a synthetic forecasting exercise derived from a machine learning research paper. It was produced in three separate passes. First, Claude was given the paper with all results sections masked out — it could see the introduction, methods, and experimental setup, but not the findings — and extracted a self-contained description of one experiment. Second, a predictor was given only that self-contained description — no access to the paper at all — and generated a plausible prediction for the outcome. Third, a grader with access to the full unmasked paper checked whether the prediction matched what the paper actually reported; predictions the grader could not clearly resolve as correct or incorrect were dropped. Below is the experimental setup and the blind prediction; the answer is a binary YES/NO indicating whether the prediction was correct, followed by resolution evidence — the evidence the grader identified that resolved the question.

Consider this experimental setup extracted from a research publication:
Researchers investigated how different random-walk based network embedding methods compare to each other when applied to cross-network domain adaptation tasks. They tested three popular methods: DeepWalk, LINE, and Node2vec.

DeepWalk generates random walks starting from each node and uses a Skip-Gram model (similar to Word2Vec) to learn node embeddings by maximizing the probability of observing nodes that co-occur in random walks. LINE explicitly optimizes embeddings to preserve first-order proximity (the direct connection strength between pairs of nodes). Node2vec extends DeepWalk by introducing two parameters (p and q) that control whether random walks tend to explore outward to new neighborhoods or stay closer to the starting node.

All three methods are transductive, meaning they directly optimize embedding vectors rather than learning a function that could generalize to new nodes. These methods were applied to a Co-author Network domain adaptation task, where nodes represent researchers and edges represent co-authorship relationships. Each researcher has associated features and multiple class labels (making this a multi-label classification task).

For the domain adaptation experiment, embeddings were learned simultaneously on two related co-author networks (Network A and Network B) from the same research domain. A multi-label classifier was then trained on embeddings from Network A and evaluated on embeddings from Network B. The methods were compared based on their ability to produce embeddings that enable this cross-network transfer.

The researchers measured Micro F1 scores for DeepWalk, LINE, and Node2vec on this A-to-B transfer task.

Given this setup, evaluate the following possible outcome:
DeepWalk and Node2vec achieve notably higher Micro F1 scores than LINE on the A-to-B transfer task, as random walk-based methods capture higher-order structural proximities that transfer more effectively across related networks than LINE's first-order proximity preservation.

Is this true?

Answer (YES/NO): NO